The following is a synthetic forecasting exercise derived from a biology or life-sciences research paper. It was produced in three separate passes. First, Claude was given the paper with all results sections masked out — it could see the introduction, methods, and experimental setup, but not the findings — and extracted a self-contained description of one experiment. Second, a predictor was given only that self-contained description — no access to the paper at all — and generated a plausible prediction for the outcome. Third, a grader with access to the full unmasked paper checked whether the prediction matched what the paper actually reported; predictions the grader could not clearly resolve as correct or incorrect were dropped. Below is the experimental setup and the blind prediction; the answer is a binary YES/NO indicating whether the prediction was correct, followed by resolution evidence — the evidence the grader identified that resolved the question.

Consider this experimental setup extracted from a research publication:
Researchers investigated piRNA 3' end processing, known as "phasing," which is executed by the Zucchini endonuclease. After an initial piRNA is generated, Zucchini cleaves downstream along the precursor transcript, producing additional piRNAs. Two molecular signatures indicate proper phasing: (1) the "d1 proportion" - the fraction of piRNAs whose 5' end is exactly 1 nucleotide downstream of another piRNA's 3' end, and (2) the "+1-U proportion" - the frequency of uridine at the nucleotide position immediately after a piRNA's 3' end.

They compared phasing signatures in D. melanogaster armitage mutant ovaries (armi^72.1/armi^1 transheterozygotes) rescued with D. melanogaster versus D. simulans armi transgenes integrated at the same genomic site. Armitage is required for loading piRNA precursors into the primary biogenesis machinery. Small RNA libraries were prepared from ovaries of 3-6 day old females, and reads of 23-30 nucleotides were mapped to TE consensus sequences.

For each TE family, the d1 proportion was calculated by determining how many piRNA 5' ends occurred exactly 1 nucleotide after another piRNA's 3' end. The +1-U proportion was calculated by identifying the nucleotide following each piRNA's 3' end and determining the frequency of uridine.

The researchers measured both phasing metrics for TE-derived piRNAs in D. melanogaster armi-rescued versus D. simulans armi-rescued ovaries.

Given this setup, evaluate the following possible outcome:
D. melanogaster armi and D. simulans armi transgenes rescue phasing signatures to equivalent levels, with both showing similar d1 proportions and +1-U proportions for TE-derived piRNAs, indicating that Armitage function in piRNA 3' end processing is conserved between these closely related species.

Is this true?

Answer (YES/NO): NO